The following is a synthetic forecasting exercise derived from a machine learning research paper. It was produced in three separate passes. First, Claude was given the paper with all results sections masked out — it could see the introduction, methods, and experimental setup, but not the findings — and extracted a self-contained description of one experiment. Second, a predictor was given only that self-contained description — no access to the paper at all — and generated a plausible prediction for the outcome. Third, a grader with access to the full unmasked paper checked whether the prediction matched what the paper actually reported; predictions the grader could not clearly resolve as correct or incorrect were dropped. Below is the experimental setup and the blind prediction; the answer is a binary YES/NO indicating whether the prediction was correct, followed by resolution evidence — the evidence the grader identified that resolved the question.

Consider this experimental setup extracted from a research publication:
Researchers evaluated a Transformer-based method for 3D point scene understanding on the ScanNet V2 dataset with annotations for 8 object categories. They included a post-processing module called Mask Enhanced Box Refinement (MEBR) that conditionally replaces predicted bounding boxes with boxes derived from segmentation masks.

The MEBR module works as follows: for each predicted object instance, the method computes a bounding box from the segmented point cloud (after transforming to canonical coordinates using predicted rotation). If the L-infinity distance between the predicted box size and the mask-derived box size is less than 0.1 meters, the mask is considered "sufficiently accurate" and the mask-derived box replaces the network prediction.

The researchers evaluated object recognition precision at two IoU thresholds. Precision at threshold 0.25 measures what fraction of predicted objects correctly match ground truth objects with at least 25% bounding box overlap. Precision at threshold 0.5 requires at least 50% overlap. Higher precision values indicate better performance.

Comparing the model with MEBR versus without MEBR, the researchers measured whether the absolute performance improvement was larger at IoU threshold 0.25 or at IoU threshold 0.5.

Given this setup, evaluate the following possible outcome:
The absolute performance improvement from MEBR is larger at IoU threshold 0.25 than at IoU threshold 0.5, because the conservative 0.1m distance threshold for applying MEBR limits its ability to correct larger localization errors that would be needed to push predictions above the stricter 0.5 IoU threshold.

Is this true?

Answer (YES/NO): YES